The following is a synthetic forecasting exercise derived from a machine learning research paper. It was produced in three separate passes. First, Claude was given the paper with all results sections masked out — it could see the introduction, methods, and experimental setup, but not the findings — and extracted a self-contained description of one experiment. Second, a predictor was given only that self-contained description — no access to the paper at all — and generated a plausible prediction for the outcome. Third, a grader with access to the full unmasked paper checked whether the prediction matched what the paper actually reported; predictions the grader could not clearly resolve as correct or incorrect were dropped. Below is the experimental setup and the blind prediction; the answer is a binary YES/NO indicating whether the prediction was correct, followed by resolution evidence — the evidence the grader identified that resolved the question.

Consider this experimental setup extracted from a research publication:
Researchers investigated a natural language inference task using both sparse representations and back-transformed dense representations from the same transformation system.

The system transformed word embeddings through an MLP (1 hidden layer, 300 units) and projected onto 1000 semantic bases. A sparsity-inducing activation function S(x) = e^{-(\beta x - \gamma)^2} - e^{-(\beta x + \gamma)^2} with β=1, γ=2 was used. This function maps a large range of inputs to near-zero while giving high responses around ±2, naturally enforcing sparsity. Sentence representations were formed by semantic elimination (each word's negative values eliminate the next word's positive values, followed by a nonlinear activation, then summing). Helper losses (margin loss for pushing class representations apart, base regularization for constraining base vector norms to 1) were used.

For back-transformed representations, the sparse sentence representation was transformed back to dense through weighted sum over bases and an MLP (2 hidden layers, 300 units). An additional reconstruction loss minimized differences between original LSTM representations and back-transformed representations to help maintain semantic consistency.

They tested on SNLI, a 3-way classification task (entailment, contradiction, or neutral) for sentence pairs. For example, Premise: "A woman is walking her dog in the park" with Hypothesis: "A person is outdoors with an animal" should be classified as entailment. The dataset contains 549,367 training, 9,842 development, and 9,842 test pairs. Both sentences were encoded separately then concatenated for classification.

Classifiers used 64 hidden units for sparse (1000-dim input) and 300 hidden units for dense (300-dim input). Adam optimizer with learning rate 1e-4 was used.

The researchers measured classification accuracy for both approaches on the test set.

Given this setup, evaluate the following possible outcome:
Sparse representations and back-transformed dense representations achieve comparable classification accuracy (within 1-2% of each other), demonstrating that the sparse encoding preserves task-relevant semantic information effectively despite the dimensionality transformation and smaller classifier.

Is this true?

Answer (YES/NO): YES